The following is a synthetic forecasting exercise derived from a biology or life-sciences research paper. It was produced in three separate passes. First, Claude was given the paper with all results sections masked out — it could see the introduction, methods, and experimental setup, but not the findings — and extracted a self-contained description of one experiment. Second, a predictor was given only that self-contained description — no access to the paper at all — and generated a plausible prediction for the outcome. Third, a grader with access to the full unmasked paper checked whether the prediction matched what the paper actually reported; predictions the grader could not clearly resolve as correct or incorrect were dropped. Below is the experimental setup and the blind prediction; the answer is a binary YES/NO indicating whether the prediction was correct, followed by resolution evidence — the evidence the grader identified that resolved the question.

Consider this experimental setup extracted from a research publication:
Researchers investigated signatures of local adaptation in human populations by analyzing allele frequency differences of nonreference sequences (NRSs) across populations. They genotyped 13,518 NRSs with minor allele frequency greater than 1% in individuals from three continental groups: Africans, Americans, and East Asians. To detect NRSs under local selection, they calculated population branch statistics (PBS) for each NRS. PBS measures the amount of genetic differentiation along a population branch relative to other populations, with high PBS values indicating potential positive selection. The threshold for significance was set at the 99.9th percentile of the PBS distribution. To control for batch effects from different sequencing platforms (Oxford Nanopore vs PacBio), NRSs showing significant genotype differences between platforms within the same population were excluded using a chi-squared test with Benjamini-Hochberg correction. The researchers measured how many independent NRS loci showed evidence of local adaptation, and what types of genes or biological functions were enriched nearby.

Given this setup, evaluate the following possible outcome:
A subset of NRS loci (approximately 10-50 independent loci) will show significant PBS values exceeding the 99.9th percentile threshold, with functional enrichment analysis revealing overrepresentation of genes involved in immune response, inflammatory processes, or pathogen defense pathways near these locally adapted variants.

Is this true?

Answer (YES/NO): NO